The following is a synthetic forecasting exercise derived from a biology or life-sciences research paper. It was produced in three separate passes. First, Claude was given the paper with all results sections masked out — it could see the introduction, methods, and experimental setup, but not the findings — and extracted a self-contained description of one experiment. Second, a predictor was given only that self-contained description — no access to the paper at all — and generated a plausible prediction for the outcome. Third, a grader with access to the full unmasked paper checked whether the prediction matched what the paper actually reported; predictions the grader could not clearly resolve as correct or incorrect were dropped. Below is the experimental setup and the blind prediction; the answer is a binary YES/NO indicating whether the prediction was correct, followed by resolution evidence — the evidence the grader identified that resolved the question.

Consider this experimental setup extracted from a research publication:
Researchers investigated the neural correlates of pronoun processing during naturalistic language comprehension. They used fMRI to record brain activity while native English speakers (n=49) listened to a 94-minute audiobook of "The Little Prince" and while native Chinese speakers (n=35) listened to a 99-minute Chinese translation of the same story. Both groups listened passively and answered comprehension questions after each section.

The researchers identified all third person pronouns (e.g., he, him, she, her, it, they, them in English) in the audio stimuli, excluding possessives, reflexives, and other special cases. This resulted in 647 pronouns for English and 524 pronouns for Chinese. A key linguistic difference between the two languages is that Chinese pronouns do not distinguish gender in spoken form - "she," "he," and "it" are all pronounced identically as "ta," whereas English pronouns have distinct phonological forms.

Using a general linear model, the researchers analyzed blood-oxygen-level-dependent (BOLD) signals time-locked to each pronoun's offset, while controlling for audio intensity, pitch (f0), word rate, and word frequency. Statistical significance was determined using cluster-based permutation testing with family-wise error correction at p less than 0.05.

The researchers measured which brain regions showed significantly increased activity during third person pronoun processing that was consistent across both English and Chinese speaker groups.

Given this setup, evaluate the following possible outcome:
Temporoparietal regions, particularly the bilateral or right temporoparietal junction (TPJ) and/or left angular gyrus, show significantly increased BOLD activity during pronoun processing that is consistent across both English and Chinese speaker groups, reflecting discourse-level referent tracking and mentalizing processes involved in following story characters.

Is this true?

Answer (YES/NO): NO